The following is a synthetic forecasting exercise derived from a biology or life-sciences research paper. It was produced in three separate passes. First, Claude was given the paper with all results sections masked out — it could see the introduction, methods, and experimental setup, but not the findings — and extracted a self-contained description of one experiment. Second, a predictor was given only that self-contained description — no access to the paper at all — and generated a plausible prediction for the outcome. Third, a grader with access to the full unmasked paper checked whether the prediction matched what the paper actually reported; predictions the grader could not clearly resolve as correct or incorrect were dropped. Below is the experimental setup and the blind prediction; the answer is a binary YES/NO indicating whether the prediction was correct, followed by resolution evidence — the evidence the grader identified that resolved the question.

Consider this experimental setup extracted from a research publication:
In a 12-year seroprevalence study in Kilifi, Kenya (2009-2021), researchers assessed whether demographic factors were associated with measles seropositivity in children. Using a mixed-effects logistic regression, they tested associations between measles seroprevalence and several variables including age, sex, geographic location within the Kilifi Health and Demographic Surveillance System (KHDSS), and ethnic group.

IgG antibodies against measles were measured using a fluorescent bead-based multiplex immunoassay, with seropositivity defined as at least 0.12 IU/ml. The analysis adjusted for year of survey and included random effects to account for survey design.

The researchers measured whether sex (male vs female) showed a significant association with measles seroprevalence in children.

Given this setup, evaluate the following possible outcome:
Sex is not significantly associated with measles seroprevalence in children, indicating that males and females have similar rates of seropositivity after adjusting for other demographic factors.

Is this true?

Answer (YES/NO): NO